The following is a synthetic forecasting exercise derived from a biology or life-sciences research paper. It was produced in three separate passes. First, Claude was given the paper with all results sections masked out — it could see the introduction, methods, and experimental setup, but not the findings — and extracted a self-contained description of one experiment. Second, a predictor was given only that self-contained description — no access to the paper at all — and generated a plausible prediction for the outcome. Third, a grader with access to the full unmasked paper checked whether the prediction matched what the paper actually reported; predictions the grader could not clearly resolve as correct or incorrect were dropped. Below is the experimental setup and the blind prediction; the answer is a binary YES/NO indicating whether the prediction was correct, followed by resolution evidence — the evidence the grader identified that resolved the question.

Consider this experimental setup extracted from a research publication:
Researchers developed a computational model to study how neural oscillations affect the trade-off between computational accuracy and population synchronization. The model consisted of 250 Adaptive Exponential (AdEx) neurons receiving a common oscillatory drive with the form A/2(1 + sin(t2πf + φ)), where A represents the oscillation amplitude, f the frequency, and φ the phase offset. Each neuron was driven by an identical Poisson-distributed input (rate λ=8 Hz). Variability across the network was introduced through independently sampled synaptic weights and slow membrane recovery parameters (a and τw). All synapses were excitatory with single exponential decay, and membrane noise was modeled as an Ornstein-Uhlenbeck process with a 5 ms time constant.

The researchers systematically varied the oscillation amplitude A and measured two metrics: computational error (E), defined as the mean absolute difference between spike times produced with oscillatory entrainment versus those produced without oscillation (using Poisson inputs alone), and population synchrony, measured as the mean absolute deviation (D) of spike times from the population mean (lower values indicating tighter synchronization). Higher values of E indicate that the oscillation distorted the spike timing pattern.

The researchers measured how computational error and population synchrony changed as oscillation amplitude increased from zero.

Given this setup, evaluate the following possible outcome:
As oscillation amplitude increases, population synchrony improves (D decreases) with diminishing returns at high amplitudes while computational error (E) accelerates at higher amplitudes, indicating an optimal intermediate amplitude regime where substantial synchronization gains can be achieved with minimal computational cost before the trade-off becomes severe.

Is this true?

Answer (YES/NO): NO